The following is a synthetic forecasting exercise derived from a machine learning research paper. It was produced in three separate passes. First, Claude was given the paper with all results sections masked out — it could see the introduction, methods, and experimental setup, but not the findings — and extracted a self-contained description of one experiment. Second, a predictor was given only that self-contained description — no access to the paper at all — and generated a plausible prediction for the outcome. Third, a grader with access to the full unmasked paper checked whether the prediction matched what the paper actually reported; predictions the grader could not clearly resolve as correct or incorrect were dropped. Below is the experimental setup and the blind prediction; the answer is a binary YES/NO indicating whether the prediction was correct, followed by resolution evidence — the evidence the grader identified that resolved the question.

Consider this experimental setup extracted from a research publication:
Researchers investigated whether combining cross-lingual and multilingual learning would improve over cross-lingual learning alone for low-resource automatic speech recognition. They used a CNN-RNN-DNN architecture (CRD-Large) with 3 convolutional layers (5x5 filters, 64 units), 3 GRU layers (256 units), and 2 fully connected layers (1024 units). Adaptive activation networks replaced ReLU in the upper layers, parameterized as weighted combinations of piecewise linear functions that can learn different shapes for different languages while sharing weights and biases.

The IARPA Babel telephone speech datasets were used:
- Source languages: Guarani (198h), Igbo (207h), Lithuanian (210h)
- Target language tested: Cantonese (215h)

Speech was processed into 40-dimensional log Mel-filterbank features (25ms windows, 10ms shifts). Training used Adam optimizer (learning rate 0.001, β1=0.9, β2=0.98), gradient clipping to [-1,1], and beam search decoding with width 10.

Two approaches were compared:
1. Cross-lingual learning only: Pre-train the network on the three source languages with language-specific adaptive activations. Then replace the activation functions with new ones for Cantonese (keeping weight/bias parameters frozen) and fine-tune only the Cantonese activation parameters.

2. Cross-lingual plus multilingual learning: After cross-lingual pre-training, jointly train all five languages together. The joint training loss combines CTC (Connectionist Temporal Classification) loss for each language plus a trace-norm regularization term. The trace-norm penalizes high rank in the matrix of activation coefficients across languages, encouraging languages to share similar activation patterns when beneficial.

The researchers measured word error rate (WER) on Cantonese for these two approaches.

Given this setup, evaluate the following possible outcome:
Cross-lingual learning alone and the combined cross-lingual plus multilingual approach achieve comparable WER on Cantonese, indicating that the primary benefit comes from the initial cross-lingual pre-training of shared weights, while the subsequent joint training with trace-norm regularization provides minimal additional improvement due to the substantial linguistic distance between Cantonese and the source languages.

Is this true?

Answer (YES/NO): YES